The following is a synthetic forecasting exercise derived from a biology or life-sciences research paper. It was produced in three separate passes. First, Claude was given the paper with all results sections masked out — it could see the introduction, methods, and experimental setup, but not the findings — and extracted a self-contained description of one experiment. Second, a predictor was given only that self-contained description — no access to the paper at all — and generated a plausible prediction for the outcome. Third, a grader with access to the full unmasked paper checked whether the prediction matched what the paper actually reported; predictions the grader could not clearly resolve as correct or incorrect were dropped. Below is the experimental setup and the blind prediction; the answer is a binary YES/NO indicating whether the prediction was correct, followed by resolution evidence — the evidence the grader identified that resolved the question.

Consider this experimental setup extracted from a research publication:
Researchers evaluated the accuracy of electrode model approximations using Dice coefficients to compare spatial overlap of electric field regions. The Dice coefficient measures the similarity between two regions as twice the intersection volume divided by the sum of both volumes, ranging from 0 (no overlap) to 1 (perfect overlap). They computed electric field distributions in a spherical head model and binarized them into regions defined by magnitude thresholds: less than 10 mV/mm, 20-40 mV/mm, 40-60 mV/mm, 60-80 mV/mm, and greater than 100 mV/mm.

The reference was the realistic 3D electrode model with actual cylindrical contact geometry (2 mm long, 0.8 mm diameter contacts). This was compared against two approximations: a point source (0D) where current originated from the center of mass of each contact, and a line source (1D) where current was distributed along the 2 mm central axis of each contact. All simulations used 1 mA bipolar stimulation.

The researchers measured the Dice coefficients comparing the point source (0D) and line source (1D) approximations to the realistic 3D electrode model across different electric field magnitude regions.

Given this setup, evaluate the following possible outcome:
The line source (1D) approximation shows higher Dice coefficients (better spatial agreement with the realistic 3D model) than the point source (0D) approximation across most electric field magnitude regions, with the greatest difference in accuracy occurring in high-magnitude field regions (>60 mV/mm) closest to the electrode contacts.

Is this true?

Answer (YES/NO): NO